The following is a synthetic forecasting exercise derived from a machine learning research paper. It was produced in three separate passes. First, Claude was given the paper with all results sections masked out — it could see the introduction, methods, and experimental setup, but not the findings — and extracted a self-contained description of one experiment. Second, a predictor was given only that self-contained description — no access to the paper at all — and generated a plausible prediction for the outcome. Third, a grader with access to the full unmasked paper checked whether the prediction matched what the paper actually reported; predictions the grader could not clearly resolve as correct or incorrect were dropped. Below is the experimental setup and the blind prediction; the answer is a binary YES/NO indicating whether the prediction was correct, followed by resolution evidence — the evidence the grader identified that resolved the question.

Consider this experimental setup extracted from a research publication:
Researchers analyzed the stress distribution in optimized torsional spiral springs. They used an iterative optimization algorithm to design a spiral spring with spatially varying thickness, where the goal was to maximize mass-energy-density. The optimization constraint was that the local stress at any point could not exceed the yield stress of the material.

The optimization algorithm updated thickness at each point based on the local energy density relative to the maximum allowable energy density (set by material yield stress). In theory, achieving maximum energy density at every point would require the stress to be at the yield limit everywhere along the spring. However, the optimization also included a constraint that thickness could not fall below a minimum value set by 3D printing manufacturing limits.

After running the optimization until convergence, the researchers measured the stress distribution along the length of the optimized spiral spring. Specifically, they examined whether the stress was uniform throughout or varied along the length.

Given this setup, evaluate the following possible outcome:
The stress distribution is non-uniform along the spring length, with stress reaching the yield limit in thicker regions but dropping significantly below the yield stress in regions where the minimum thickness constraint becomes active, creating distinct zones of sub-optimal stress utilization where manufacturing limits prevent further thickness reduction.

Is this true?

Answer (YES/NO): NO